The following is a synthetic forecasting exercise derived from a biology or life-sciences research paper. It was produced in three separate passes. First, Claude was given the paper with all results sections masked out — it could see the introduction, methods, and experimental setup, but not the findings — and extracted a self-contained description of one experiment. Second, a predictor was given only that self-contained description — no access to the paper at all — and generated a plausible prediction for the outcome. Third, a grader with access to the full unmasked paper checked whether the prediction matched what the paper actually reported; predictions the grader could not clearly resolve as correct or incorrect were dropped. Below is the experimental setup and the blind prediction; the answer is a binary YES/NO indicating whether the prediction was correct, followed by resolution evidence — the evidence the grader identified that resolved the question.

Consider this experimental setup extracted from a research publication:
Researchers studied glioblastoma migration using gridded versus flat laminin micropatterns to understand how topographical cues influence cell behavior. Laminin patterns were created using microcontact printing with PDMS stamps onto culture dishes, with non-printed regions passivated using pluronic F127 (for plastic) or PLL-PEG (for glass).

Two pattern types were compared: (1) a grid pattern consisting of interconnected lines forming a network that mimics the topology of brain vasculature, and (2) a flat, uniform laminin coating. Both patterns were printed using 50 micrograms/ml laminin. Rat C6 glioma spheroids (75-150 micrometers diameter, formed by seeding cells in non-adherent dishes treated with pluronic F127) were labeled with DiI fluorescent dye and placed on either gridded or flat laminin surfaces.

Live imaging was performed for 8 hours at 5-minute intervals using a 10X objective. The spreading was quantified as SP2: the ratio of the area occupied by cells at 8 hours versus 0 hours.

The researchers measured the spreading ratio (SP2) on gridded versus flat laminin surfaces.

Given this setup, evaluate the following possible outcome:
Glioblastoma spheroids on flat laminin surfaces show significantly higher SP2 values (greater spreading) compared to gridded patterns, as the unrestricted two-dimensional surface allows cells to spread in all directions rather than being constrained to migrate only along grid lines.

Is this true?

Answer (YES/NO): NO